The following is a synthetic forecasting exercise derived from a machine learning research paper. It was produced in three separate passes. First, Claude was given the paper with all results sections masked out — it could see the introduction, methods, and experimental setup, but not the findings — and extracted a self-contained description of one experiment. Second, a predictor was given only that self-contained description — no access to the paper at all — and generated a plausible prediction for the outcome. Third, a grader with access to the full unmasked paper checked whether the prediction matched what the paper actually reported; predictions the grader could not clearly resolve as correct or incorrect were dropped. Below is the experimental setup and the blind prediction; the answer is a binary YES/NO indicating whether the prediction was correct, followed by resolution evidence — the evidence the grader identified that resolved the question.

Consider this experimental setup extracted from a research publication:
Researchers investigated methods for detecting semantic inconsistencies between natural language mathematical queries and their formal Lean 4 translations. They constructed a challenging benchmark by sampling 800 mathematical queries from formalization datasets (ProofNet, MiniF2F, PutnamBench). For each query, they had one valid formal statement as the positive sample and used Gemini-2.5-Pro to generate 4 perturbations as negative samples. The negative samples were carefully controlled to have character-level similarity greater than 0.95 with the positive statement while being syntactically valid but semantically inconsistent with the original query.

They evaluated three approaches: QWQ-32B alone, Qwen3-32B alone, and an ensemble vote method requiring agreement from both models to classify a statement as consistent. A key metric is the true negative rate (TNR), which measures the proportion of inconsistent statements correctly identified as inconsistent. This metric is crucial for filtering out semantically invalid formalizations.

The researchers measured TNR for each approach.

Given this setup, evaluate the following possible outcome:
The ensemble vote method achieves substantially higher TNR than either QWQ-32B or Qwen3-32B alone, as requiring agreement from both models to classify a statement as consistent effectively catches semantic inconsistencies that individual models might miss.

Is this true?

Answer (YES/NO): NO